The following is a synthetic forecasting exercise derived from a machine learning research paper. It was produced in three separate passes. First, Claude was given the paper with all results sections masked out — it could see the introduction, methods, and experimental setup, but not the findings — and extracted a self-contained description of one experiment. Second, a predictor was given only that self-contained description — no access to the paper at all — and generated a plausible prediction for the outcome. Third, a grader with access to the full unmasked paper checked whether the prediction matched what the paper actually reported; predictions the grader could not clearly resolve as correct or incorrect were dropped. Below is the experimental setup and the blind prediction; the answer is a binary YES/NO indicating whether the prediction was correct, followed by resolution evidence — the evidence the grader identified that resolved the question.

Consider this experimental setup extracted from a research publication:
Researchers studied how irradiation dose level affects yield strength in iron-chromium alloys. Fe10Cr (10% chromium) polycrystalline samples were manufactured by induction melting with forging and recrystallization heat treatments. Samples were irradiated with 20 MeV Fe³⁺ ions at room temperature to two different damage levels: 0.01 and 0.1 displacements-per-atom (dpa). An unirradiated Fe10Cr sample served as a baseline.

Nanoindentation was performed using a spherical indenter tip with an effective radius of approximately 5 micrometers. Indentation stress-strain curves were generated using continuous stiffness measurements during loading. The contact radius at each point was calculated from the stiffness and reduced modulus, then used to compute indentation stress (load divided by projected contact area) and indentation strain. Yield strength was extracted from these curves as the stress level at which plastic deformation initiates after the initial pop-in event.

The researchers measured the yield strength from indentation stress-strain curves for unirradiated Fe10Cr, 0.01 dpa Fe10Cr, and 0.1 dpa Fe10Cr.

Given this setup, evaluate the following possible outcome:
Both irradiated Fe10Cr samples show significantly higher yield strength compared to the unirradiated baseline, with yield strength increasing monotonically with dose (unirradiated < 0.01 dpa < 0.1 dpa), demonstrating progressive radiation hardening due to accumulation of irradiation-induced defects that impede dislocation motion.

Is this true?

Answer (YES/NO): YES